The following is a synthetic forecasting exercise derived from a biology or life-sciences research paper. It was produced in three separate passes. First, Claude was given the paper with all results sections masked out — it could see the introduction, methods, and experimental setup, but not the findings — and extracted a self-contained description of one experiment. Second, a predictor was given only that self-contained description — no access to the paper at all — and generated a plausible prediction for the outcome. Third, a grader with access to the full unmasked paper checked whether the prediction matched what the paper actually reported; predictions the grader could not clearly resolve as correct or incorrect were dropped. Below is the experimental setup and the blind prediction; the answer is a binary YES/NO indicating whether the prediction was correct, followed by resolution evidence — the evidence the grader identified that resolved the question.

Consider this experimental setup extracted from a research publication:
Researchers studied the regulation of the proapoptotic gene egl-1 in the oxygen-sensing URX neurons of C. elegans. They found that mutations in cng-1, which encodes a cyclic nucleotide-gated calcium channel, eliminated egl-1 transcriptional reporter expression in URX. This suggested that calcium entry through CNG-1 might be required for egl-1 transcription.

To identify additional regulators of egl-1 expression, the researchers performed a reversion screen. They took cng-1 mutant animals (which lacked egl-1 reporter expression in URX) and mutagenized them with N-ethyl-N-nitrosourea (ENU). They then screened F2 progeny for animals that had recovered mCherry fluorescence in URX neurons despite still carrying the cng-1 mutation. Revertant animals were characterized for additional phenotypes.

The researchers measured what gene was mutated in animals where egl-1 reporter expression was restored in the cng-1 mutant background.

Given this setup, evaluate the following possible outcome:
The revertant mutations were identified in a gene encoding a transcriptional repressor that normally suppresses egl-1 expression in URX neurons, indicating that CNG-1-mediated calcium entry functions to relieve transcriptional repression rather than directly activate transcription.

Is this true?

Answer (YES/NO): NO